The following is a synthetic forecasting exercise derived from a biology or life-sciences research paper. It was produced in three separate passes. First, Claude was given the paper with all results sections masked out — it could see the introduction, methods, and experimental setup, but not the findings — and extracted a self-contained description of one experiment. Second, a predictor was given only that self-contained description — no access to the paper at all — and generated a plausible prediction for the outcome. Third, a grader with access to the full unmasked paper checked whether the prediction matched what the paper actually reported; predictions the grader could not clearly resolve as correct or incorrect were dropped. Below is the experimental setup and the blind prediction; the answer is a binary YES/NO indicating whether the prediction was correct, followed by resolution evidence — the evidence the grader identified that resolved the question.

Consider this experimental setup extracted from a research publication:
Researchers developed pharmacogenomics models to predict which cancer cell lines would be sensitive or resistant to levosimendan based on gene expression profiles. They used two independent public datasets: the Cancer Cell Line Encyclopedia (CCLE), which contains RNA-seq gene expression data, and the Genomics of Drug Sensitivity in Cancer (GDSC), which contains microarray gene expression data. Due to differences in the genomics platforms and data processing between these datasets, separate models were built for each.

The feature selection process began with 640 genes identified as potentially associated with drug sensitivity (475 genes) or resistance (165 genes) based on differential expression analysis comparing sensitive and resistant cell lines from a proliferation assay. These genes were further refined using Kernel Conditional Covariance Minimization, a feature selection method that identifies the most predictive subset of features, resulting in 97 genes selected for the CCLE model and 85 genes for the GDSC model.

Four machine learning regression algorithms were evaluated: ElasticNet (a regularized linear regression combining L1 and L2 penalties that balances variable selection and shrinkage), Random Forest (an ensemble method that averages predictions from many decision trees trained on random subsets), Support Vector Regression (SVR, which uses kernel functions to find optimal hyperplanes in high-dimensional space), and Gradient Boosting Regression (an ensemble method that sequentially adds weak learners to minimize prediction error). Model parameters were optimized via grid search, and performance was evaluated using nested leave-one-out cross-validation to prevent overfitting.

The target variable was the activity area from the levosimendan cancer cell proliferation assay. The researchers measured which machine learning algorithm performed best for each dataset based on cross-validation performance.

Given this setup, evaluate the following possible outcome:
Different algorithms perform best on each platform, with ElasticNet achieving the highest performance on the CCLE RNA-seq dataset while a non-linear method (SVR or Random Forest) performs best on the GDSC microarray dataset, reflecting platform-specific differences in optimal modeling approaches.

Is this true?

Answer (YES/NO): YES